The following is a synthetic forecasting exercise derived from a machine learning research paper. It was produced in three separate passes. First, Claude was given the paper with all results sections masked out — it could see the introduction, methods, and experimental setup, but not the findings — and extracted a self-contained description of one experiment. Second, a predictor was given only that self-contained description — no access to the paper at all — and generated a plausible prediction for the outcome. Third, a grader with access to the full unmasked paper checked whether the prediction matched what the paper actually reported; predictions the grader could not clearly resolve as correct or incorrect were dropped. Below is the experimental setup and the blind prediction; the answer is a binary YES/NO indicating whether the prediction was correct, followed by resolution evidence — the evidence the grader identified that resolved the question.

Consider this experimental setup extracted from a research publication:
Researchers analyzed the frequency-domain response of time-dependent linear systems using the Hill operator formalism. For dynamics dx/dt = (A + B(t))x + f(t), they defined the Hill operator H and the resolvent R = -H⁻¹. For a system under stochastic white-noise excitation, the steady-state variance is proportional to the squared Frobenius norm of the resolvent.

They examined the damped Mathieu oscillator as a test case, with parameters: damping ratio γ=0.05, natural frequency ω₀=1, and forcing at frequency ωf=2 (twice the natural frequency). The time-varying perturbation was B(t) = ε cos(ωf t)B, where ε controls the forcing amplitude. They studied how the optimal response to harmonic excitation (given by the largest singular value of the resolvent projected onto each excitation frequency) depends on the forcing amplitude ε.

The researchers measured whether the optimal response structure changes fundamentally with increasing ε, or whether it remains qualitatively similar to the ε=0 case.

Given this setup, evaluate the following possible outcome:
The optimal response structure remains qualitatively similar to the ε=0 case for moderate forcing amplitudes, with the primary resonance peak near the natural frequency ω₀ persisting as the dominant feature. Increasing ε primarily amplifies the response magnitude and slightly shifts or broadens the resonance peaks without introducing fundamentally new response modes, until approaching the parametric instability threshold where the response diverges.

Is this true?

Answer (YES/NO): YES